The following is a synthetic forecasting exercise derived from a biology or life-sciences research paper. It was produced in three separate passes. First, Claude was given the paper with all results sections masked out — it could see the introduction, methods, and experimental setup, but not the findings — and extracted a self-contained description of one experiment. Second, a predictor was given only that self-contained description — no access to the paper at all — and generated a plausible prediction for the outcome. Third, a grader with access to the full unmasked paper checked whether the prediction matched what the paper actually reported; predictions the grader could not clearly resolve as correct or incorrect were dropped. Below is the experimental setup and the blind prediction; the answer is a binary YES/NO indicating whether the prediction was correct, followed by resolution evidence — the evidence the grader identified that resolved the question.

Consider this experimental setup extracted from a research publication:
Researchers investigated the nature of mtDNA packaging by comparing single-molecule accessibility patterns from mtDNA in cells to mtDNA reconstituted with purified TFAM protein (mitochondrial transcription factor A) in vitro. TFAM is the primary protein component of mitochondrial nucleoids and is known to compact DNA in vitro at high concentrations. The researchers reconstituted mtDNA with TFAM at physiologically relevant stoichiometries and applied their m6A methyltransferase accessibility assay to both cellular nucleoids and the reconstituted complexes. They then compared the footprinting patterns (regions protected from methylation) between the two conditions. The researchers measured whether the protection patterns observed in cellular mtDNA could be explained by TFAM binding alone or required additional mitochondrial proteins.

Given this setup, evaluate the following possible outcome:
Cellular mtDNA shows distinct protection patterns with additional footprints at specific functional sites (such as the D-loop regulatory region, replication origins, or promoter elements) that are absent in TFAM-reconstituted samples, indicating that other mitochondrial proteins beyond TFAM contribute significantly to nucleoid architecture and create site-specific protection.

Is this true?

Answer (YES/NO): YES